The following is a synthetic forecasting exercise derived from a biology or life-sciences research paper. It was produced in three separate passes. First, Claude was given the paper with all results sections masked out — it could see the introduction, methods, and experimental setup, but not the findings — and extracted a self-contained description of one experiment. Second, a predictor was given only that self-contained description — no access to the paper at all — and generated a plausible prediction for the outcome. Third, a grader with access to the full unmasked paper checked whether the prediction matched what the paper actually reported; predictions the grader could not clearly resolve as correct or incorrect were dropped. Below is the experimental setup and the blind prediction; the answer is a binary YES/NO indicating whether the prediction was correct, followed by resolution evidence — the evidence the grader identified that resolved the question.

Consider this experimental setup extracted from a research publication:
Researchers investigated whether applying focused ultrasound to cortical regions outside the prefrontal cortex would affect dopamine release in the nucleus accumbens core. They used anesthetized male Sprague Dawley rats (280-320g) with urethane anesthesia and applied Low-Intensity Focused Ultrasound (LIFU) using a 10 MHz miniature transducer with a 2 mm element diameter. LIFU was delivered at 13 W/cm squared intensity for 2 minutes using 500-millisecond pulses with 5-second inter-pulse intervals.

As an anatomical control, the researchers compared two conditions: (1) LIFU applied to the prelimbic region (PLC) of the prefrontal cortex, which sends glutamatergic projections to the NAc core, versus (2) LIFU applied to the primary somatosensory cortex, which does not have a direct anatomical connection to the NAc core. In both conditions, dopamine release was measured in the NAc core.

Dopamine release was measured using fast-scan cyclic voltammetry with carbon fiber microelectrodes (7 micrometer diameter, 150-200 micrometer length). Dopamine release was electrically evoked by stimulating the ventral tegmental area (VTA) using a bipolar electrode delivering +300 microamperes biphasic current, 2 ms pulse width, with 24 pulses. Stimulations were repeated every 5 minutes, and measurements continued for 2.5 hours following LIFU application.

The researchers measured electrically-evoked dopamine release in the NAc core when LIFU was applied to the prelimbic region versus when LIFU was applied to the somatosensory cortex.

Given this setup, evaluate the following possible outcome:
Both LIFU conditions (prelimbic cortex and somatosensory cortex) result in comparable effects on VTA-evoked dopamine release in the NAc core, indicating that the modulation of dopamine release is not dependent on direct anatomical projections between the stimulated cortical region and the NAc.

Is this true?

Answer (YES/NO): NO